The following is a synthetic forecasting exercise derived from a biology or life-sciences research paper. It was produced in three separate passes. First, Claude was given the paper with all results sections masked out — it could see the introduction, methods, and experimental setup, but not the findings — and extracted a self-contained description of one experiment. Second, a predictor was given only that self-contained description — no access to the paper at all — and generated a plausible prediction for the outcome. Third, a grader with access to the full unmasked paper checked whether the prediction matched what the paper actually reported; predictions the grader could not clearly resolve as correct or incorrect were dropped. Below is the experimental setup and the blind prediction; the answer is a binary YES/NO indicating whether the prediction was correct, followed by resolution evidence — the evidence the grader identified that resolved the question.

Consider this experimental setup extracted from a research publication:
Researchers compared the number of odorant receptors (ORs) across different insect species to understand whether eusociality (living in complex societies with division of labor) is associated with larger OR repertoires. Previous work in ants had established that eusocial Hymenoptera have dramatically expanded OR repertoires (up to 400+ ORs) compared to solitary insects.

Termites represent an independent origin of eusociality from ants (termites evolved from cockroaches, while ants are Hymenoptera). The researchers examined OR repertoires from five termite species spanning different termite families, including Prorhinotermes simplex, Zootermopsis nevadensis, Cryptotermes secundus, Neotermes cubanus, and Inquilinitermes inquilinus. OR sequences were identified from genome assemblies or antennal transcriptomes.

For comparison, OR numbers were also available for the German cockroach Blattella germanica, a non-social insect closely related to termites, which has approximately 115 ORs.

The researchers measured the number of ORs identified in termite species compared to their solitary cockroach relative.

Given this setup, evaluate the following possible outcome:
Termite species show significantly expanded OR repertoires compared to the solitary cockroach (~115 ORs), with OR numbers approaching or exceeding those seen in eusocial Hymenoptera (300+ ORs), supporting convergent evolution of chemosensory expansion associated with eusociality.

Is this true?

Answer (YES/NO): NO